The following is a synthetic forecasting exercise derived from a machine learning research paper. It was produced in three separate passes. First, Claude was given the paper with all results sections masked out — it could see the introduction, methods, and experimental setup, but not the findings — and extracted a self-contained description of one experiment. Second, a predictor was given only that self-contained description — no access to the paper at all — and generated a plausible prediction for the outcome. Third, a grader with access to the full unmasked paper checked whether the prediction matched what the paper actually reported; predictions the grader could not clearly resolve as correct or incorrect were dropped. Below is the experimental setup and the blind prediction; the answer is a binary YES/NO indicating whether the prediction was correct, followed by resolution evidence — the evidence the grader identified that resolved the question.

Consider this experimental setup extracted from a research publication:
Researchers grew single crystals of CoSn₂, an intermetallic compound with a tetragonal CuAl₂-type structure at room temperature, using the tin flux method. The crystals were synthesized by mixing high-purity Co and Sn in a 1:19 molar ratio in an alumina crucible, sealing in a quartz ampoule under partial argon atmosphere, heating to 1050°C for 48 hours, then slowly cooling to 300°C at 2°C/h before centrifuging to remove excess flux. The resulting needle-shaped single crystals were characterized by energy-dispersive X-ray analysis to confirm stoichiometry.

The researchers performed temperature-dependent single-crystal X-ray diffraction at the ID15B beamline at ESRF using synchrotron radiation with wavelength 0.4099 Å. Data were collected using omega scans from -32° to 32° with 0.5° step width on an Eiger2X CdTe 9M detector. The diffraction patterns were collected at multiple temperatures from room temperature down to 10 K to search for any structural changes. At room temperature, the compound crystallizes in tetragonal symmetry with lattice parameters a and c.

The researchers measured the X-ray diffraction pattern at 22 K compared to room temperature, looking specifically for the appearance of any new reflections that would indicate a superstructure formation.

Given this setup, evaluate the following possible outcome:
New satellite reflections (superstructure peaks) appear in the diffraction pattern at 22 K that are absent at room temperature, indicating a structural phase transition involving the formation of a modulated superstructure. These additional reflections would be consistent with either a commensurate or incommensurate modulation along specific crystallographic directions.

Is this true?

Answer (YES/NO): YES